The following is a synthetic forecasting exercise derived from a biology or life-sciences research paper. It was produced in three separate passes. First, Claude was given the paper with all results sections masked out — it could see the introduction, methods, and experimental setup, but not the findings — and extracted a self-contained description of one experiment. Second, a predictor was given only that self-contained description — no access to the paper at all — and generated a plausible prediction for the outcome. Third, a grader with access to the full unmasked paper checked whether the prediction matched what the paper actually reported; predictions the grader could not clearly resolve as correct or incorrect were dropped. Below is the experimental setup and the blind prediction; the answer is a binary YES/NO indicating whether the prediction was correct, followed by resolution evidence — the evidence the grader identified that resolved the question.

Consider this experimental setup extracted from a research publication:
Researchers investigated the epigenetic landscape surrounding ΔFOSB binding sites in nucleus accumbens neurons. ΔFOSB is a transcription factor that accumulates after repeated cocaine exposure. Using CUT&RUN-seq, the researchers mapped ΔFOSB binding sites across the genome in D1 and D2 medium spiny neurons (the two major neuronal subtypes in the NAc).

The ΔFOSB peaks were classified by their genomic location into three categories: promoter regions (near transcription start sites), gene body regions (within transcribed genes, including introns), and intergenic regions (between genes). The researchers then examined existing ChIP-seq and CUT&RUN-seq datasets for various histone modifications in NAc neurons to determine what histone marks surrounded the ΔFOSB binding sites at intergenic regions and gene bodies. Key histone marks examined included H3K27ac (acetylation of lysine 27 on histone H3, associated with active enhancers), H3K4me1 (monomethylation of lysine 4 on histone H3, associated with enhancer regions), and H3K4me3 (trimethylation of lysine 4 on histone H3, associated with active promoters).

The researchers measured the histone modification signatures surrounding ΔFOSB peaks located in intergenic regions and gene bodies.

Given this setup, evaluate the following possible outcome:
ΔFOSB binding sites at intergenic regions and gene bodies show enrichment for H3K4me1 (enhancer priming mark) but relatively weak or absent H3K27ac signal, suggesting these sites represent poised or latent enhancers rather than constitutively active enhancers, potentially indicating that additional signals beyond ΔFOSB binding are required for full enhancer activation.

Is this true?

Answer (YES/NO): NO